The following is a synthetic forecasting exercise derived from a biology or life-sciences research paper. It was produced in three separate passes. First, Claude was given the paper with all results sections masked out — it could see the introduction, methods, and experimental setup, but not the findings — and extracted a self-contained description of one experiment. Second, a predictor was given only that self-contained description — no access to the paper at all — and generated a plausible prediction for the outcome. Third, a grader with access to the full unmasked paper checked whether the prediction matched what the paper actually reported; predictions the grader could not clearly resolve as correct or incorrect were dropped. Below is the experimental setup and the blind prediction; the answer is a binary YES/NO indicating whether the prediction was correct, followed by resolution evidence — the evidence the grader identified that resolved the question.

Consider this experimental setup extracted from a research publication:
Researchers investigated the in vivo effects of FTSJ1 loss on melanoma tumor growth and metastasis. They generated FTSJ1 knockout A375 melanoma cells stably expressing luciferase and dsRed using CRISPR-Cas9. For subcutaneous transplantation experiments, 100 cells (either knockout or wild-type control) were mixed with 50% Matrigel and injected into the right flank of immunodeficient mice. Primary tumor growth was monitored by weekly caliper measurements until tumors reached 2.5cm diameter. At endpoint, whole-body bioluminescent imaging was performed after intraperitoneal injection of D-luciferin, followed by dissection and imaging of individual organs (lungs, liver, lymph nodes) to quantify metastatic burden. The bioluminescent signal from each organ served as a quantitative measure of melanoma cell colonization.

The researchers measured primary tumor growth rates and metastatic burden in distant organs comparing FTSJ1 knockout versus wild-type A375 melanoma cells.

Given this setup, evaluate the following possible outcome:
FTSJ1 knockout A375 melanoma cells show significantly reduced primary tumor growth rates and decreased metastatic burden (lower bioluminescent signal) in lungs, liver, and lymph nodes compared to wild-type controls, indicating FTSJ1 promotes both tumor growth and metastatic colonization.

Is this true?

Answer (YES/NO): NO